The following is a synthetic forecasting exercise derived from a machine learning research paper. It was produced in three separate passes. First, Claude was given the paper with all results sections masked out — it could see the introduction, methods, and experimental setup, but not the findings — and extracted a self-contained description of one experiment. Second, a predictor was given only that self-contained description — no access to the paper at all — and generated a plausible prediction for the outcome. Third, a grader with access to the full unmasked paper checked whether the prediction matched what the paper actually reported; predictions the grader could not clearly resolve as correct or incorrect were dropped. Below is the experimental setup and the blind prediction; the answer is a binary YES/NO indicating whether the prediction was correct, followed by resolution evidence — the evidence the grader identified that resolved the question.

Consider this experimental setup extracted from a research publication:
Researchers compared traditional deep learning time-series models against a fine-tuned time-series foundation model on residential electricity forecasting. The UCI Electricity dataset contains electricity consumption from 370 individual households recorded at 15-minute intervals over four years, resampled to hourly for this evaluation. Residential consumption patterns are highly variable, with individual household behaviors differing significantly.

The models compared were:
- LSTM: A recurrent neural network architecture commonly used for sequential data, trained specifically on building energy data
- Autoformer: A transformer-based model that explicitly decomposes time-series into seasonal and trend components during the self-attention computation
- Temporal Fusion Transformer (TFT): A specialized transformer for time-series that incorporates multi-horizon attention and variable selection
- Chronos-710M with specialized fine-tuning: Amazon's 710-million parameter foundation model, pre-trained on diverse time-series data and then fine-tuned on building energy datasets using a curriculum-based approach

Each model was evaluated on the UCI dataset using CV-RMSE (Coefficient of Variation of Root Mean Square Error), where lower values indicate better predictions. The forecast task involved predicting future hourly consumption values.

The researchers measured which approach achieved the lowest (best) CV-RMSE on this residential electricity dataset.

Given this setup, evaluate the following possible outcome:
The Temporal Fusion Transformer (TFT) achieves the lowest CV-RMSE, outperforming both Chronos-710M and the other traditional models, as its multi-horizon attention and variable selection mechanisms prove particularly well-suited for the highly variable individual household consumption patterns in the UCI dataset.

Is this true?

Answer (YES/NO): NO